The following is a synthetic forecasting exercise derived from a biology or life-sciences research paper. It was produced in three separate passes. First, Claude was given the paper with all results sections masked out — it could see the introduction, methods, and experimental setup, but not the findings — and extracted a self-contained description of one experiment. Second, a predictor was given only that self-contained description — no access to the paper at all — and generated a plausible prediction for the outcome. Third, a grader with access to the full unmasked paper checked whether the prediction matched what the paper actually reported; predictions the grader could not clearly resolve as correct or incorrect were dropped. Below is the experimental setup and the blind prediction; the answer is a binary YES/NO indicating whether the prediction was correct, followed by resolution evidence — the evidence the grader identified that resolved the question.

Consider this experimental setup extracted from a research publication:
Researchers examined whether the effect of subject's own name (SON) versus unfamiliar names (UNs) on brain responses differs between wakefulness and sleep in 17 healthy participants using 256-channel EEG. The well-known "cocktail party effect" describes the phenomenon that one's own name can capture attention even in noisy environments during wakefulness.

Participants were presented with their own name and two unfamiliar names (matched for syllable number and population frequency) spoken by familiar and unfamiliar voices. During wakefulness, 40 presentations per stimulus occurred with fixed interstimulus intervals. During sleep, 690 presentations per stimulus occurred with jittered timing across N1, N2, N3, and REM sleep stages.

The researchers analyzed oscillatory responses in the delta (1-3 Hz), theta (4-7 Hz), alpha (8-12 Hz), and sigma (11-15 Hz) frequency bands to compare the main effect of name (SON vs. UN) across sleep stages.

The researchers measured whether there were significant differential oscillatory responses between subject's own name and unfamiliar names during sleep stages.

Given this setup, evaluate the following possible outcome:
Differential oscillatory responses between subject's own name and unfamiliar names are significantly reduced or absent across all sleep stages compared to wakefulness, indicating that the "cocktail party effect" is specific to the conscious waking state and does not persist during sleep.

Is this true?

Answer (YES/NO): YES